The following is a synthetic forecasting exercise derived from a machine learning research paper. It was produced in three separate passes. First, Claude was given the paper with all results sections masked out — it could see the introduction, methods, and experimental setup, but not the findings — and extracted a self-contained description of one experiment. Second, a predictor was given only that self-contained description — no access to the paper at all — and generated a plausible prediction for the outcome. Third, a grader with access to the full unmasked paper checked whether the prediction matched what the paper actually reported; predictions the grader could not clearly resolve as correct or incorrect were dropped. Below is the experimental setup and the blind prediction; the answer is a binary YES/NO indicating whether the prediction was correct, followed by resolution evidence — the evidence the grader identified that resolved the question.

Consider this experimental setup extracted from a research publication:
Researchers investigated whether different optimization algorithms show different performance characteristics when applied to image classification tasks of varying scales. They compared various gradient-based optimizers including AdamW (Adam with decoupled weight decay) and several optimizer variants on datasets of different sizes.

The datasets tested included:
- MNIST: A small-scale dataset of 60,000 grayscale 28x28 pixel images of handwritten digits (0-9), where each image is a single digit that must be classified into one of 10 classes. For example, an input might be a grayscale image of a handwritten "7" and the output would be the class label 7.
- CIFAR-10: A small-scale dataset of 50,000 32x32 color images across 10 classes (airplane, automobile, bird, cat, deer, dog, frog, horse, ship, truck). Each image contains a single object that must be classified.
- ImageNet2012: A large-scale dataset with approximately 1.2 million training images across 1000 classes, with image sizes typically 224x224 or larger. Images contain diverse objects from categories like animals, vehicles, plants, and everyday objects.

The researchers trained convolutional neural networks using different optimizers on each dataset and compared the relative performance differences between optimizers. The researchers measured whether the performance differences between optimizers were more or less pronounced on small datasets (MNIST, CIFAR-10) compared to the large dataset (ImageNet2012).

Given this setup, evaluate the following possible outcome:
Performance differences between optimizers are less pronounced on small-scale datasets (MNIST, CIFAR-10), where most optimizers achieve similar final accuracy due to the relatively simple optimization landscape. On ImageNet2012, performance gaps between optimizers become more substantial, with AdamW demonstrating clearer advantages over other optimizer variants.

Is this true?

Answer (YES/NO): NO